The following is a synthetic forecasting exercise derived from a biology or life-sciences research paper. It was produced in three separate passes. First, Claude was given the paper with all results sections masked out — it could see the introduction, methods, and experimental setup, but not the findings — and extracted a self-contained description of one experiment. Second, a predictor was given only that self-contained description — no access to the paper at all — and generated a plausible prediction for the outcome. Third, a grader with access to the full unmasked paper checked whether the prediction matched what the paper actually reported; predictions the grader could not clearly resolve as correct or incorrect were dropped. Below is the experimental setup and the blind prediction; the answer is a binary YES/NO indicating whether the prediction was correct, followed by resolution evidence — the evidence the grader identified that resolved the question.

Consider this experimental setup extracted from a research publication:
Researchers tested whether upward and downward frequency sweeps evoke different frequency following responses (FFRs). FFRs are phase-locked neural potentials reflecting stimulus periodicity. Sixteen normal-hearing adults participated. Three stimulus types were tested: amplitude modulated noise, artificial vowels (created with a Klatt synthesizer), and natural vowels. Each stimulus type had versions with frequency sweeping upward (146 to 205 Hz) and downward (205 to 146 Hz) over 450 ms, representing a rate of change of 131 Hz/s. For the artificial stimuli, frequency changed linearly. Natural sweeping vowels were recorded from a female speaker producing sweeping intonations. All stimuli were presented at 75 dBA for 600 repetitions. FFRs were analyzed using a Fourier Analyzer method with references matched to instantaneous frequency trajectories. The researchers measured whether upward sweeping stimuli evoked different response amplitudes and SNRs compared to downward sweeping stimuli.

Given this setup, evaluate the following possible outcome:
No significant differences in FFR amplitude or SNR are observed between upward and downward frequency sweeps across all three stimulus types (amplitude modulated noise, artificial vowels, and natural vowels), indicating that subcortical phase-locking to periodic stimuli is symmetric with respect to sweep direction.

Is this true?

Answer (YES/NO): YES